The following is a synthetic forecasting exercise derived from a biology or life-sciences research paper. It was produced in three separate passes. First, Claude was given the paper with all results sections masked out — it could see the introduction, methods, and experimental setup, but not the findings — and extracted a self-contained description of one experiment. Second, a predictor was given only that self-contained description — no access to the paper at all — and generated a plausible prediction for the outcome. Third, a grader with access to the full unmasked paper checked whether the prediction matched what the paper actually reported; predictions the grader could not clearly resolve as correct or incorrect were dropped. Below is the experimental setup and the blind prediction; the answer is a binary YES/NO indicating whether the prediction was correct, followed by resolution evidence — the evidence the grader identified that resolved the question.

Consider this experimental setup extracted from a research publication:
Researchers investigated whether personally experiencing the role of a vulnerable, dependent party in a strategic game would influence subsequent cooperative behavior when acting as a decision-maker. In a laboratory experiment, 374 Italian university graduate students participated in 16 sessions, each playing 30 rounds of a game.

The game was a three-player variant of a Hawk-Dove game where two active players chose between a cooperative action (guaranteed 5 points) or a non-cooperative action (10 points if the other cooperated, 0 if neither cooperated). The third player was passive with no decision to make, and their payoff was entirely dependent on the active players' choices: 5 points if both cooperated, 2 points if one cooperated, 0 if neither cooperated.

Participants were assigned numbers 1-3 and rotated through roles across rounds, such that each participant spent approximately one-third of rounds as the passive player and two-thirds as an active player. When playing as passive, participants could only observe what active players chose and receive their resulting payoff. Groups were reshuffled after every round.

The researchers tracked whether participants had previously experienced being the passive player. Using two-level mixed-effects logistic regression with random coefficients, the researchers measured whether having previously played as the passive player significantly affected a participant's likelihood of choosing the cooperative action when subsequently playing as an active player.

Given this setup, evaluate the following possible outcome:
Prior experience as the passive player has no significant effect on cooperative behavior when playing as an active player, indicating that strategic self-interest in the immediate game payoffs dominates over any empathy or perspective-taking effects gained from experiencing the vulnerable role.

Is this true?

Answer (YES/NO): NO